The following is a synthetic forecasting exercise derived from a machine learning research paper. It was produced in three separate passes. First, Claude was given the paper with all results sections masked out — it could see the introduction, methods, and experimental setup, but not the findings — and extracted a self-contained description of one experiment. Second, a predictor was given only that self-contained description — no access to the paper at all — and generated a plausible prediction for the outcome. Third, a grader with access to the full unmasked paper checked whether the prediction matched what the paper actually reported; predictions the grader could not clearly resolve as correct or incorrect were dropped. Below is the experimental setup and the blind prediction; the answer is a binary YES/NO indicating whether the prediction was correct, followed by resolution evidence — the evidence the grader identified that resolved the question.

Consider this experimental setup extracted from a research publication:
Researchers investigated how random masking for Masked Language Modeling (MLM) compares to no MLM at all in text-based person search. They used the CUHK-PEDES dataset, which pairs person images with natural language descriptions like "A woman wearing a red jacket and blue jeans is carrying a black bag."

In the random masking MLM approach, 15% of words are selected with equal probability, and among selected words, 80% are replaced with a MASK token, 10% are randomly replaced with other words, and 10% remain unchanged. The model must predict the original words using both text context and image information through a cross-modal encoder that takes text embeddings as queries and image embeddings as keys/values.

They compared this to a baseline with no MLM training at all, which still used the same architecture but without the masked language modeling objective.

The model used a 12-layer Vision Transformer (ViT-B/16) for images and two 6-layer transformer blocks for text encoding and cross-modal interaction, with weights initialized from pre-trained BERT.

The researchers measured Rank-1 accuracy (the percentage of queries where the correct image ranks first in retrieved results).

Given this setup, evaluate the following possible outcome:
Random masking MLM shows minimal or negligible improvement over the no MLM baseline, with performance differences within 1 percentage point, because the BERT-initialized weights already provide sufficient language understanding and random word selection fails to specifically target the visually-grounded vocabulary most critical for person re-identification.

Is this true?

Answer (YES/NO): YES